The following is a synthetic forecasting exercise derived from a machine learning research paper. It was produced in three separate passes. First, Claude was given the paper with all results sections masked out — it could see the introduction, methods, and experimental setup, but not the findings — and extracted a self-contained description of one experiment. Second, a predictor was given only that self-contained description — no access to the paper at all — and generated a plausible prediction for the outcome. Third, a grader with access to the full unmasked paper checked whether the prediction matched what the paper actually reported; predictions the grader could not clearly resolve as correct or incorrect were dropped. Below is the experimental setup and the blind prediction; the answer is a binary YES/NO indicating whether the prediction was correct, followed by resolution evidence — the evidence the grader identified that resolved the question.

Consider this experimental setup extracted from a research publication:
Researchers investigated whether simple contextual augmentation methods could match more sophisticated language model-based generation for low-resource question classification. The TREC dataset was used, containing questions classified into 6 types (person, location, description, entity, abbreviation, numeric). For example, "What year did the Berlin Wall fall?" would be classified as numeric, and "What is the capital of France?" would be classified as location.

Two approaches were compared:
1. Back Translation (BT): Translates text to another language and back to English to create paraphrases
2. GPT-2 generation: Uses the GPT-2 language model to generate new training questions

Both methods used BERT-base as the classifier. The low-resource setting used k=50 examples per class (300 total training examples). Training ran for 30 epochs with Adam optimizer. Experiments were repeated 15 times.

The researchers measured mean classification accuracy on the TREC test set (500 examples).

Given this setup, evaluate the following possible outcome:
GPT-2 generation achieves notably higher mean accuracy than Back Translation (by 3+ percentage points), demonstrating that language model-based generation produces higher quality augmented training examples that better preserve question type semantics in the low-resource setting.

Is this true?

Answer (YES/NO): NO